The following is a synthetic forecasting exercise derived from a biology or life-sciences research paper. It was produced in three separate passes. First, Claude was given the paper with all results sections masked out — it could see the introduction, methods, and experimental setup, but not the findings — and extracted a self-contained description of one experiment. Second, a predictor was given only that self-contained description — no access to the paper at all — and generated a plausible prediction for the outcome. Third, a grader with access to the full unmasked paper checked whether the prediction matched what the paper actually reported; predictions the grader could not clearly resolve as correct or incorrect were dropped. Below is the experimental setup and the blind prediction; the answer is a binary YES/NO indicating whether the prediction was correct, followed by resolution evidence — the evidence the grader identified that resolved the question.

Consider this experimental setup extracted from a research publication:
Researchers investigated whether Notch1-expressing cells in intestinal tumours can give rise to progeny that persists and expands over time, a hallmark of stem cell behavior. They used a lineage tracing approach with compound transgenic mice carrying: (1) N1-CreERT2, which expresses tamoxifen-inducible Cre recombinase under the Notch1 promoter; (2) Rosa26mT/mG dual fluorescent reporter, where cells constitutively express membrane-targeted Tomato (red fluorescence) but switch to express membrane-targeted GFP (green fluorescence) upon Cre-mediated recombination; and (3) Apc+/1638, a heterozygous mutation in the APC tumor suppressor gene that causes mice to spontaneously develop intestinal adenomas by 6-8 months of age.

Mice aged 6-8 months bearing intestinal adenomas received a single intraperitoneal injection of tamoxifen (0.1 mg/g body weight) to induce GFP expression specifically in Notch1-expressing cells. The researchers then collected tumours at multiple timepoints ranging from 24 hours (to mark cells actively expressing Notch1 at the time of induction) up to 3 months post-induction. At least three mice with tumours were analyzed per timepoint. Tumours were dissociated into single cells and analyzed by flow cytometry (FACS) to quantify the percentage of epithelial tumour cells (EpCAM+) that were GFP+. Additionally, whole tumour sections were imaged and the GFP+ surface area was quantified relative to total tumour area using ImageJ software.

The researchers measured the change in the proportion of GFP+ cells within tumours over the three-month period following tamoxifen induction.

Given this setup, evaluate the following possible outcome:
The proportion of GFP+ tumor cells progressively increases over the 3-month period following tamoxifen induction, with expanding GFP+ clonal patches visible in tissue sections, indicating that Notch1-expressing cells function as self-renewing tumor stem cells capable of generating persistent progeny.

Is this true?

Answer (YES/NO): YES